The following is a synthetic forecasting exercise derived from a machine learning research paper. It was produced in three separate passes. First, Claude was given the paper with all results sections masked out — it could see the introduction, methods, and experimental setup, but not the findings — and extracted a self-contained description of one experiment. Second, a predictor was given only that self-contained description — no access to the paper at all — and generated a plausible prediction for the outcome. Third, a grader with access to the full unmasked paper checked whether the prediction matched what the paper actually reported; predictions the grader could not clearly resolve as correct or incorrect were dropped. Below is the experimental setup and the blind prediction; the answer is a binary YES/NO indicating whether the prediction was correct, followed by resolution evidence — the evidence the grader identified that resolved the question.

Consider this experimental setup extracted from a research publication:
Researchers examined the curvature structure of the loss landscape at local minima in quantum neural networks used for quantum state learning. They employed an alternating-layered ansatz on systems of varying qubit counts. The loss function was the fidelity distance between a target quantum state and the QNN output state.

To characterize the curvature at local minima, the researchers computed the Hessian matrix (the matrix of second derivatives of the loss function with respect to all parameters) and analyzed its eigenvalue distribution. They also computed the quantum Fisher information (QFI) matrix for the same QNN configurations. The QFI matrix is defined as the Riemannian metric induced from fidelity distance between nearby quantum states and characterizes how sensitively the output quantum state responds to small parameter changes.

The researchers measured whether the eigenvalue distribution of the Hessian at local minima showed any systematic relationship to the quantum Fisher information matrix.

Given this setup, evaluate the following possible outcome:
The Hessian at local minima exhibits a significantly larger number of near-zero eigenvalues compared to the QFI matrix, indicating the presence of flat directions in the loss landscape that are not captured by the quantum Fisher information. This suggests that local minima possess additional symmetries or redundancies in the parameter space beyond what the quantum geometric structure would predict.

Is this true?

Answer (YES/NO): NO